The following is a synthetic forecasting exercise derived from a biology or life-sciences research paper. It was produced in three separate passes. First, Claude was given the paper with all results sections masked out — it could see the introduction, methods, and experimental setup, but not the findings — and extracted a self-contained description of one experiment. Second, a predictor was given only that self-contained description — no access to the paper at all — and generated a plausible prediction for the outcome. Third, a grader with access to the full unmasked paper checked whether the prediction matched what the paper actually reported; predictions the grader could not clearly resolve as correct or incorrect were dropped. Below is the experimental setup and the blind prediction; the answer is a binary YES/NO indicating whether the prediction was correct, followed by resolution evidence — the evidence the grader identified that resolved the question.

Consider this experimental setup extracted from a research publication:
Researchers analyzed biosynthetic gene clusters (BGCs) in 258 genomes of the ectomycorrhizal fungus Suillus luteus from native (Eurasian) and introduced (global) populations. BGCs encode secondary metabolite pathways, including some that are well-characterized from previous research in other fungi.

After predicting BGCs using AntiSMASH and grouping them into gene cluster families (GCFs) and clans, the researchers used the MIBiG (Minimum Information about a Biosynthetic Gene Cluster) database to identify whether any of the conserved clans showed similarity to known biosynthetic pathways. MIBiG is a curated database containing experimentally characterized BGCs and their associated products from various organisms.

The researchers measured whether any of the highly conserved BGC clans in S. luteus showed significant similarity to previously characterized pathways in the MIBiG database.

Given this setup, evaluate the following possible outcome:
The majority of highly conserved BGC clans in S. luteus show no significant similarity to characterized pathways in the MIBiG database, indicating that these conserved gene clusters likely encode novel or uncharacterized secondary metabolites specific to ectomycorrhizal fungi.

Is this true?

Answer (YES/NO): NO